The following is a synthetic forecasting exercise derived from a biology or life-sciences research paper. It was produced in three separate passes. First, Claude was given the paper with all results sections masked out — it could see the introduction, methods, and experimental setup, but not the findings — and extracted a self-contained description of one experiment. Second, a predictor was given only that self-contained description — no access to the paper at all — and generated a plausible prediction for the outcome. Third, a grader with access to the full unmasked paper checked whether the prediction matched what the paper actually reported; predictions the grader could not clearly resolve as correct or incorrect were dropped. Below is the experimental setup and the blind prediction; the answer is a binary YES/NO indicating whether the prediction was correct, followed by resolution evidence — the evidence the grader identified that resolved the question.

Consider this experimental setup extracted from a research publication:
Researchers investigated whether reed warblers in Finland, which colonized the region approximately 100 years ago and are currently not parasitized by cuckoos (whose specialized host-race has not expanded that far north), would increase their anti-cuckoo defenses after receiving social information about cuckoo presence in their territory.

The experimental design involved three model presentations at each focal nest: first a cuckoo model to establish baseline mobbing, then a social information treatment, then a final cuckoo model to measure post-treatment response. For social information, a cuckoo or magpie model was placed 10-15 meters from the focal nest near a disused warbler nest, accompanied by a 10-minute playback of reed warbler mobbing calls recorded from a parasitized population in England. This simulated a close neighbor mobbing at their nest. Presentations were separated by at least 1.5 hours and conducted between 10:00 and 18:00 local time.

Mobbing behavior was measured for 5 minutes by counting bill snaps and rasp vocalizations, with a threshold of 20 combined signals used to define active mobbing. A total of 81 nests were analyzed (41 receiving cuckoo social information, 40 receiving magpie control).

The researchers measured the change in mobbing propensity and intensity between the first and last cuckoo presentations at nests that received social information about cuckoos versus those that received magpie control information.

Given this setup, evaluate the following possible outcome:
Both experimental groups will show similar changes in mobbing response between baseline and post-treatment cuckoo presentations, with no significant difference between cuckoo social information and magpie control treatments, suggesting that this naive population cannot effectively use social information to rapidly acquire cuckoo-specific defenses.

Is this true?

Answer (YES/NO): NO